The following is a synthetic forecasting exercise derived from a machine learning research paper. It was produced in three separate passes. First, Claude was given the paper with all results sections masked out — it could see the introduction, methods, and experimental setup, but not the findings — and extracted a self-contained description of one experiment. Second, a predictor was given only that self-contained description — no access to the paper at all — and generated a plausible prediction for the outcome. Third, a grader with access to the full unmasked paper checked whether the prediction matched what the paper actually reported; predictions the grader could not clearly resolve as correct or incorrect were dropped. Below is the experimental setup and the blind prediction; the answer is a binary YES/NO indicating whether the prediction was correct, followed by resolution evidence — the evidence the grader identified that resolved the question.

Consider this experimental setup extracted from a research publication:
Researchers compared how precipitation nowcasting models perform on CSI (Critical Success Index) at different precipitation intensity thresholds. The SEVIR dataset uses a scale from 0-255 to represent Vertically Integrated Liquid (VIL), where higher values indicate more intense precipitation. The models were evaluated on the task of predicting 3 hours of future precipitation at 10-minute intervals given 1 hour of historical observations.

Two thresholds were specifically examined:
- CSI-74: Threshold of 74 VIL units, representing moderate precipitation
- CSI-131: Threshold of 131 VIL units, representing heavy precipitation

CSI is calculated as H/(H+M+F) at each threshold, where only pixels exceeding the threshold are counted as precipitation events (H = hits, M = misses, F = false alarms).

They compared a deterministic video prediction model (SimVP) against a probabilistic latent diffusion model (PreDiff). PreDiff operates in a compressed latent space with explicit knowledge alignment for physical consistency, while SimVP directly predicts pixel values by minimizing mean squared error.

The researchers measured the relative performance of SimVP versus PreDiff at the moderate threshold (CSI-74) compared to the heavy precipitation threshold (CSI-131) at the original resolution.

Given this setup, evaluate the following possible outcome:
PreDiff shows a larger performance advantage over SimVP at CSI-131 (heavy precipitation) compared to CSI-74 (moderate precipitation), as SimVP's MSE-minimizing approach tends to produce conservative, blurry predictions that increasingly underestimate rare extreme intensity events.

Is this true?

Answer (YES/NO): YES